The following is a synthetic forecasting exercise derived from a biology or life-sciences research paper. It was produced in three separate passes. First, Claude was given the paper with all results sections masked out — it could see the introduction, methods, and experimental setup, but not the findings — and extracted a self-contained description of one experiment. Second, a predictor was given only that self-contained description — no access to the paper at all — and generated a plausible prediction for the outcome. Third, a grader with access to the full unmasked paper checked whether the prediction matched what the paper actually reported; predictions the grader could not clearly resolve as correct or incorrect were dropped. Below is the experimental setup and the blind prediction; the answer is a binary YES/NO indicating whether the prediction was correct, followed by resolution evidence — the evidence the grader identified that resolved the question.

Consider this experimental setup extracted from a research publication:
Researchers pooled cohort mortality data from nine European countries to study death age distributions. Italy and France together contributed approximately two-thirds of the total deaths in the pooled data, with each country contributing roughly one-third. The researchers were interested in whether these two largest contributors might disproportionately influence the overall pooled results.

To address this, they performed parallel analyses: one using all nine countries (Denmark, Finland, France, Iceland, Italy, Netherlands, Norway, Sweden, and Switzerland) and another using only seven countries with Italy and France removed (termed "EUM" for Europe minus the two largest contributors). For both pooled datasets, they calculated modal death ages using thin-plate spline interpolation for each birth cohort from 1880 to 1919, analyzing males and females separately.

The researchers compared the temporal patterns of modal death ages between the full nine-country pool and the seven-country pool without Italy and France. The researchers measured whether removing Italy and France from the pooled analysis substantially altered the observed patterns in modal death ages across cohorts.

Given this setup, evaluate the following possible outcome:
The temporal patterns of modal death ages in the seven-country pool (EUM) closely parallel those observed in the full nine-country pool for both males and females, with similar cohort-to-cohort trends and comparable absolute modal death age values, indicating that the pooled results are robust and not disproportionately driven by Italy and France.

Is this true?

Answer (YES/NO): YES